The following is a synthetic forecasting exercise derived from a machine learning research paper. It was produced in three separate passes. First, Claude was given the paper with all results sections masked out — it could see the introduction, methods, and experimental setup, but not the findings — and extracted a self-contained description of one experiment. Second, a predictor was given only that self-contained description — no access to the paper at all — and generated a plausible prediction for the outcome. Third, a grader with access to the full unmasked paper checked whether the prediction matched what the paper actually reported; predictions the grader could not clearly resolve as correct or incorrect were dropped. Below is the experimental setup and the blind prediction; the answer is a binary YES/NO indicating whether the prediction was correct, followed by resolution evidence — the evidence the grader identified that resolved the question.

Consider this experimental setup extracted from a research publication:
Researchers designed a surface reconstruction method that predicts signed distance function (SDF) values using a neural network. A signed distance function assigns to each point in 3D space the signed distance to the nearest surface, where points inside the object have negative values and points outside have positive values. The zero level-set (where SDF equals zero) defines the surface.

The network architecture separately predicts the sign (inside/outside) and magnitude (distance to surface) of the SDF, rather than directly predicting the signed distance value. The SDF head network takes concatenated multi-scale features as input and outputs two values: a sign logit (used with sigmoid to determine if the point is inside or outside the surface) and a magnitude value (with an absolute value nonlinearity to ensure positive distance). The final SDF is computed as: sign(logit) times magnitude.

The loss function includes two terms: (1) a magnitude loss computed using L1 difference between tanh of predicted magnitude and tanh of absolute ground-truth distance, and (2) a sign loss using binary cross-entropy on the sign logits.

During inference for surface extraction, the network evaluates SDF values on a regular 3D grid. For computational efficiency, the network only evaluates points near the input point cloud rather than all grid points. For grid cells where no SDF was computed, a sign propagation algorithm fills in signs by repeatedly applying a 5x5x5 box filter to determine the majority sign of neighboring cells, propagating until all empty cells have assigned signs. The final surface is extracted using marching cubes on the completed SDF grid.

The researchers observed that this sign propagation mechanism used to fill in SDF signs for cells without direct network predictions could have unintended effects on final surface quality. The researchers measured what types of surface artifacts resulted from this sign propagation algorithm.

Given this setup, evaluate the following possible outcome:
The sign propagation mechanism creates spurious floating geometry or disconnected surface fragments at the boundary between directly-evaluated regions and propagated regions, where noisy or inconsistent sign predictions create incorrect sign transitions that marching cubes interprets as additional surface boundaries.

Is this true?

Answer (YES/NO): NO